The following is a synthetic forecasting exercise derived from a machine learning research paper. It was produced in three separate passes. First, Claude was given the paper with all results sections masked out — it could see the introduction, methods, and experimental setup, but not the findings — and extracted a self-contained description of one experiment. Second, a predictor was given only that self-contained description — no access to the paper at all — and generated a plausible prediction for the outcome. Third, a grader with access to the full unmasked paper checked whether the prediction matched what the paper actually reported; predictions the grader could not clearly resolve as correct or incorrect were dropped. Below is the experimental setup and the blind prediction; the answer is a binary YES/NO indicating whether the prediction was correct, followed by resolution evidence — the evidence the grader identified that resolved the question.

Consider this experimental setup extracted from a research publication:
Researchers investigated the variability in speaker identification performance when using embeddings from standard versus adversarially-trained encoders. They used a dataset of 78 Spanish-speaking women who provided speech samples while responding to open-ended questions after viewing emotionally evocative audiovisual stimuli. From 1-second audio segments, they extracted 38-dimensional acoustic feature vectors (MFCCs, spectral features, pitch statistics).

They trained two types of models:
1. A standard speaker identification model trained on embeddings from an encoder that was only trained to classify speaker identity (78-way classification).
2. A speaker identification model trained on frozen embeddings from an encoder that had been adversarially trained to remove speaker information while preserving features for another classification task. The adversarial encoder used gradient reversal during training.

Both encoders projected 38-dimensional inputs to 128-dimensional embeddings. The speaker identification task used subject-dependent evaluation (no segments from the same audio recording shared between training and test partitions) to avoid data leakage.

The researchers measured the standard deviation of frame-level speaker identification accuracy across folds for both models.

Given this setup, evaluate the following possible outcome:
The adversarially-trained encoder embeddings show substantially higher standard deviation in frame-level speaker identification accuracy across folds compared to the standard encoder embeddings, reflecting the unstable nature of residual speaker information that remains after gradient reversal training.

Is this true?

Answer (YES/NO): YES